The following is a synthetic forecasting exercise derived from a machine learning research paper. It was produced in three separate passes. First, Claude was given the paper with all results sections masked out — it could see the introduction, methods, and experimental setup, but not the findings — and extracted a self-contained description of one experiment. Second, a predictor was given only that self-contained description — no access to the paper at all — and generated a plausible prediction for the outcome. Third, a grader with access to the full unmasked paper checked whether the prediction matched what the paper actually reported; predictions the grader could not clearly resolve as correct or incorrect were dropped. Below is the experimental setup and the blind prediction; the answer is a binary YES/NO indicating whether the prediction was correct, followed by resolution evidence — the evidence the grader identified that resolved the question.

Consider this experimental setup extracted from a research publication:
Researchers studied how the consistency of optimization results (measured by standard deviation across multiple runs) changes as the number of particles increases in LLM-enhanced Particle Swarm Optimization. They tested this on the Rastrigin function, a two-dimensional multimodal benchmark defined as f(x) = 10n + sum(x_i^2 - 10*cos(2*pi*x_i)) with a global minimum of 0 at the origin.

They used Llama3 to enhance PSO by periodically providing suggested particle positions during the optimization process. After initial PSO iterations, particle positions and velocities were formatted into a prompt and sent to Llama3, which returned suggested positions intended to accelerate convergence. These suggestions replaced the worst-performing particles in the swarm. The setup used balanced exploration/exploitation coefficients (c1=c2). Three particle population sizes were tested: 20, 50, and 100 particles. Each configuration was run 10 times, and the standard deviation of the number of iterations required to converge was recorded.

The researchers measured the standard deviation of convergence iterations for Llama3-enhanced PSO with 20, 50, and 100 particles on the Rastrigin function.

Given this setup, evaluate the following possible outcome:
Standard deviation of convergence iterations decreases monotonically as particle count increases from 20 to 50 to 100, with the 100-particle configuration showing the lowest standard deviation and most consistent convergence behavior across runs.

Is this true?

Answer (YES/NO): NO